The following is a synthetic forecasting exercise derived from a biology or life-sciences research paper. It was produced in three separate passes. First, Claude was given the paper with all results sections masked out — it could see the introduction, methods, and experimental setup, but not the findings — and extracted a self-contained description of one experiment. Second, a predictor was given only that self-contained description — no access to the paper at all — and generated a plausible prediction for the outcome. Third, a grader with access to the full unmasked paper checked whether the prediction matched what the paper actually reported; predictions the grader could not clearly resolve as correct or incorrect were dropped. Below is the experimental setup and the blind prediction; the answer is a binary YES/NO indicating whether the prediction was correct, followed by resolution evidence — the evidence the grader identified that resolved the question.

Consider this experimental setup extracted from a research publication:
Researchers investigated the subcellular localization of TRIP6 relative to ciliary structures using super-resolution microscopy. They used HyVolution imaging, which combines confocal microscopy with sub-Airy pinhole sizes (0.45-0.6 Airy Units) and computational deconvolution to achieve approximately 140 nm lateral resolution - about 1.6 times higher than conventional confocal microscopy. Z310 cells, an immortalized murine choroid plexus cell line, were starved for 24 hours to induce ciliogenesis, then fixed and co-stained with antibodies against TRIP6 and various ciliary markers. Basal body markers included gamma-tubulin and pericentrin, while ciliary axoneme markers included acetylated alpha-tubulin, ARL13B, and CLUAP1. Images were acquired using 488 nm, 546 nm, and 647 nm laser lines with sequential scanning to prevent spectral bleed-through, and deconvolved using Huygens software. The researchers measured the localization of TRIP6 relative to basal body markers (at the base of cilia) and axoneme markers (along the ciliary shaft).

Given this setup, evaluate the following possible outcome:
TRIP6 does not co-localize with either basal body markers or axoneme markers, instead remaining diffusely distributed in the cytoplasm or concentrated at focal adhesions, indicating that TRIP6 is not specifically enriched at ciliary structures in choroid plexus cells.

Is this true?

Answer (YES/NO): NO